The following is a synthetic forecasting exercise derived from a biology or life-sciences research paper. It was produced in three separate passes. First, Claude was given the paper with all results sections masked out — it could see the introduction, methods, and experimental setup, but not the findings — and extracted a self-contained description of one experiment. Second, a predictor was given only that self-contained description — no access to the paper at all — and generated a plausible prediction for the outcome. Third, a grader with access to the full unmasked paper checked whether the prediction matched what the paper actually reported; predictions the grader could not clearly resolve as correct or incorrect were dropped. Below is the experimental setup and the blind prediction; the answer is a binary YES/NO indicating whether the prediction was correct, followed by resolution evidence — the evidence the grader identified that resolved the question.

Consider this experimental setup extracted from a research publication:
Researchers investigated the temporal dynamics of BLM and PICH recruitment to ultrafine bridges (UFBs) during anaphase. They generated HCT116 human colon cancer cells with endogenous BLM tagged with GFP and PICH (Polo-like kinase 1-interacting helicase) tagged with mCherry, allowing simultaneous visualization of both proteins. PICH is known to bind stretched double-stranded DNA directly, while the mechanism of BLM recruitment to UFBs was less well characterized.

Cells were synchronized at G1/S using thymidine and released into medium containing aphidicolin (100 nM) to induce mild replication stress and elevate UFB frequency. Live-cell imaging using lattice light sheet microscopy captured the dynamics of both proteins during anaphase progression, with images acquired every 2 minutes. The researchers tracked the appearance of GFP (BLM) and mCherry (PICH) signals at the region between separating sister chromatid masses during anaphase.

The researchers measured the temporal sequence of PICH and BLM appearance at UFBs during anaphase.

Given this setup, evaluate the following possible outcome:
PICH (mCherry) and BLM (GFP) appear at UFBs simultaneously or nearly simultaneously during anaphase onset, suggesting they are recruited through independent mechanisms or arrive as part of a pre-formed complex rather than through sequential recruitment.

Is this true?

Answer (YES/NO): NO